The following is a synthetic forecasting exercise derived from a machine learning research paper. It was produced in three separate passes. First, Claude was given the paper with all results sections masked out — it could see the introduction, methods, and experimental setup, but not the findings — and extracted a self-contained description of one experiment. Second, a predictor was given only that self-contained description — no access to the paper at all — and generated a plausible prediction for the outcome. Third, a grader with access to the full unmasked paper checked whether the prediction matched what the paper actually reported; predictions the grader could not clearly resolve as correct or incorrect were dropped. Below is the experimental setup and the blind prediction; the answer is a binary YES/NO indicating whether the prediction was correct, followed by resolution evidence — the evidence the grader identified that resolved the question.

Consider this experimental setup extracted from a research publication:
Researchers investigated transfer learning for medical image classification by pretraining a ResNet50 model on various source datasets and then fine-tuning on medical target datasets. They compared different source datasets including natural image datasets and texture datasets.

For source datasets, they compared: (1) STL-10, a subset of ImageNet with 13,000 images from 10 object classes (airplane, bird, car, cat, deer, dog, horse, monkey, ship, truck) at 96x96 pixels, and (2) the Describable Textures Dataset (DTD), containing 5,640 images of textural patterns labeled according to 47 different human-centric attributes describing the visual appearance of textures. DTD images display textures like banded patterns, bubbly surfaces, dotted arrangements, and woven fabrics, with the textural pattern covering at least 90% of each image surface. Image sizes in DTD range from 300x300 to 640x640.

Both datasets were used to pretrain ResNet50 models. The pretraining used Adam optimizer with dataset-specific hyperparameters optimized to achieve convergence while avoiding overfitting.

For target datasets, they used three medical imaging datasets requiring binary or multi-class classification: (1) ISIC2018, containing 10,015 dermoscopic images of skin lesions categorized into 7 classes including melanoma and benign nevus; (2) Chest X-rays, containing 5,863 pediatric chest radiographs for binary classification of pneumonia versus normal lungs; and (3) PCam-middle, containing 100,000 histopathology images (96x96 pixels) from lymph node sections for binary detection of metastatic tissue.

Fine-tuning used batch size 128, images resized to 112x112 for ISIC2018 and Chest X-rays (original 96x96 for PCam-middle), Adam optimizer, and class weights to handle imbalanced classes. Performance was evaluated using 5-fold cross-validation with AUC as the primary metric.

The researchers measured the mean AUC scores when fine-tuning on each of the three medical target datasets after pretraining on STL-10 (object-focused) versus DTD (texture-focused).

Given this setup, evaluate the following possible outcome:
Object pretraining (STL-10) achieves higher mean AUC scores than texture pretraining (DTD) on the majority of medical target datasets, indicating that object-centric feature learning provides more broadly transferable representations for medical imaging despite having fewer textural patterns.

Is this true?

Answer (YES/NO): NO